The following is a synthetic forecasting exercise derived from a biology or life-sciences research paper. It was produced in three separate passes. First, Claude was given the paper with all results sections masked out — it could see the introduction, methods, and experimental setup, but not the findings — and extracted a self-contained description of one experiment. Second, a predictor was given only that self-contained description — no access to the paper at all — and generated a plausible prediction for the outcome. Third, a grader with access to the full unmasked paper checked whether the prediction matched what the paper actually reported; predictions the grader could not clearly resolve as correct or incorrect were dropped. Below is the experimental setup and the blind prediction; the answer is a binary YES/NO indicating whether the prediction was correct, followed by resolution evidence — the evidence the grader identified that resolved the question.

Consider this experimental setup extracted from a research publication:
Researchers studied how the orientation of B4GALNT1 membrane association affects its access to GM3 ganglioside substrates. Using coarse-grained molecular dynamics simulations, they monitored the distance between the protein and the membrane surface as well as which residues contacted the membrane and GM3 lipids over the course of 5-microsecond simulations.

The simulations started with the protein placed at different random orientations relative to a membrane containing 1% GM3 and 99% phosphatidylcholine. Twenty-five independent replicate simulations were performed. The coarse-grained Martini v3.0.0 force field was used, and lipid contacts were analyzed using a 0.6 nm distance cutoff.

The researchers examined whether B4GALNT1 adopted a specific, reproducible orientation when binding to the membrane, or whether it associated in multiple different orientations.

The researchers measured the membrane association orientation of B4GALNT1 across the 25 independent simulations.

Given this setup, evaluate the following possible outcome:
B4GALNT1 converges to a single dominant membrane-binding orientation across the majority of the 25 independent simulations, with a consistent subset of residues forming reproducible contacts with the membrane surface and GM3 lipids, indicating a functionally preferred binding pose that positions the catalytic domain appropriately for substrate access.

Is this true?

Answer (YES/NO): YES